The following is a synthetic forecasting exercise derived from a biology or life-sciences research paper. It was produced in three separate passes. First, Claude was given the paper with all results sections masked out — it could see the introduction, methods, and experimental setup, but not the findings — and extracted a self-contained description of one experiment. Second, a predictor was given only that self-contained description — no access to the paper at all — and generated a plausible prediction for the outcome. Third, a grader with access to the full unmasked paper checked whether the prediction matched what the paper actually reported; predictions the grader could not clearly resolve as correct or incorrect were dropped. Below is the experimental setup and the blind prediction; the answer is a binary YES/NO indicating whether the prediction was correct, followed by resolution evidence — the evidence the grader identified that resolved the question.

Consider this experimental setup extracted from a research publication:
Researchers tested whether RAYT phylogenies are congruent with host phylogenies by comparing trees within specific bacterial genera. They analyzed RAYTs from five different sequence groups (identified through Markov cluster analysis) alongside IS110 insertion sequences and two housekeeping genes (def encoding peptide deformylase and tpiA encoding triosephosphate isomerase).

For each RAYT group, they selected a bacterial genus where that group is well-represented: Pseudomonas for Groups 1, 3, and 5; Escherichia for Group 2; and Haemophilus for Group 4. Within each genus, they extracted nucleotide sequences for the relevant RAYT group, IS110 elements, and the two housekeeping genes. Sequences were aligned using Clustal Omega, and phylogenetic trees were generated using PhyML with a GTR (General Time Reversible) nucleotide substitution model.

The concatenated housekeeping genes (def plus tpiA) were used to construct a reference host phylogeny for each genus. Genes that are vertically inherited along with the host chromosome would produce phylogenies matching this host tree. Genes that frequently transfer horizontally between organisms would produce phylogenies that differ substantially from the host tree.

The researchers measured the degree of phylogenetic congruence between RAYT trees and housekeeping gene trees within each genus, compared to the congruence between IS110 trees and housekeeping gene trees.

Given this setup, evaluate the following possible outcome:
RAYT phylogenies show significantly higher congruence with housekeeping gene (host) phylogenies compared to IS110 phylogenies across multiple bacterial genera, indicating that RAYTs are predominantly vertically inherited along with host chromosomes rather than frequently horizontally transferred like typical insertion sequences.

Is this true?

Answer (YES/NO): YES